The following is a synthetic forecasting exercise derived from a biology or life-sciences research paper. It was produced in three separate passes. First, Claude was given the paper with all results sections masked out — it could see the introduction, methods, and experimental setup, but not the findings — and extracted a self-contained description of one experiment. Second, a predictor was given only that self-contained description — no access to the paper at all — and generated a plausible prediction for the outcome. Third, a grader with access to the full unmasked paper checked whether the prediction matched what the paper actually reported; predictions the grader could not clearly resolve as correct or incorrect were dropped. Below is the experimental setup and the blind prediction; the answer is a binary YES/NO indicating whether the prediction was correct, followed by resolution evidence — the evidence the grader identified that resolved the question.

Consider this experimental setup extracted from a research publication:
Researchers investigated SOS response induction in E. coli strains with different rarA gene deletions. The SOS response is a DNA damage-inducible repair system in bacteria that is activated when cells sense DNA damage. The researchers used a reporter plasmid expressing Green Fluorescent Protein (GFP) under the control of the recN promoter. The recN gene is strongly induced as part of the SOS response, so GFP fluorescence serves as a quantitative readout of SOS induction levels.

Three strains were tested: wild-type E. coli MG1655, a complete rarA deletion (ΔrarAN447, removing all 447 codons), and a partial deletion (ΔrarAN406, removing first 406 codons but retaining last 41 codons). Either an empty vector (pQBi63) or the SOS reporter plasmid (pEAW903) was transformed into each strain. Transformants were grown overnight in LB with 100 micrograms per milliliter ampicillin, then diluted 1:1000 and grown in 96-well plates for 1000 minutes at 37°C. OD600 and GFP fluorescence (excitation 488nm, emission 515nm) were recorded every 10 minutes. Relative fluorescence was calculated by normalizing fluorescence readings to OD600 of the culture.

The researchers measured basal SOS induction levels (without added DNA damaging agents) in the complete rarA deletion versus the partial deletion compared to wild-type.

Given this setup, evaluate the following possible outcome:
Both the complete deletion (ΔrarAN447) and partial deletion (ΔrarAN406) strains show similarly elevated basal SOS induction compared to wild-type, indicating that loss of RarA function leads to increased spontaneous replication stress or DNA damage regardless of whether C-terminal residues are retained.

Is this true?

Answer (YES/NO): NO